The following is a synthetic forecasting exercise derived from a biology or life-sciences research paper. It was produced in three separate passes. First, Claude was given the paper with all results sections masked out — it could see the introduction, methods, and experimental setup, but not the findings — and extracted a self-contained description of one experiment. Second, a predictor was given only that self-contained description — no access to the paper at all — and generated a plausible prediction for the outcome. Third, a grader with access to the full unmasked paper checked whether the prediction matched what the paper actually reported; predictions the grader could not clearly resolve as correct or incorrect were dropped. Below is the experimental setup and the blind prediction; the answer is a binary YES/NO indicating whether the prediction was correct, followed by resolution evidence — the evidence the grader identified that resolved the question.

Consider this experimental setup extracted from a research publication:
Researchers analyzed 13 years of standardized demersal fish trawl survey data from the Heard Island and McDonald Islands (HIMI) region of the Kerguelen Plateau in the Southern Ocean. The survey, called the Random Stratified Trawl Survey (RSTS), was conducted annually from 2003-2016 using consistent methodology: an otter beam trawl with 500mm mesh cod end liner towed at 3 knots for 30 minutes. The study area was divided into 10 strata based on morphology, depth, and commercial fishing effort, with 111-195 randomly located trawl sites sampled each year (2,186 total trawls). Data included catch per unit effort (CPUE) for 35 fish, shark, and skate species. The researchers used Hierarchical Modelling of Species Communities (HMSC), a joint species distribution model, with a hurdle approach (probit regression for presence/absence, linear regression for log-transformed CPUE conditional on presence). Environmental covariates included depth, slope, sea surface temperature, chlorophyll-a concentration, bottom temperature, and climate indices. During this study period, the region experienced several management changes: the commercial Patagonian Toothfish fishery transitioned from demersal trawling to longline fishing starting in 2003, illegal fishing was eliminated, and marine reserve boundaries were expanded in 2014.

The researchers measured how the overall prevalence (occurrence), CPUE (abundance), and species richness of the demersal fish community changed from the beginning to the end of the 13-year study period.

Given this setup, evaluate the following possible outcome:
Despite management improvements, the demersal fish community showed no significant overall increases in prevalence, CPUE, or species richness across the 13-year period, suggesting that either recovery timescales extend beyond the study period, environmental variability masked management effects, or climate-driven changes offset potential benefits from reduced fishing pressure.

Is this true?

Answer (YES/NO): NO